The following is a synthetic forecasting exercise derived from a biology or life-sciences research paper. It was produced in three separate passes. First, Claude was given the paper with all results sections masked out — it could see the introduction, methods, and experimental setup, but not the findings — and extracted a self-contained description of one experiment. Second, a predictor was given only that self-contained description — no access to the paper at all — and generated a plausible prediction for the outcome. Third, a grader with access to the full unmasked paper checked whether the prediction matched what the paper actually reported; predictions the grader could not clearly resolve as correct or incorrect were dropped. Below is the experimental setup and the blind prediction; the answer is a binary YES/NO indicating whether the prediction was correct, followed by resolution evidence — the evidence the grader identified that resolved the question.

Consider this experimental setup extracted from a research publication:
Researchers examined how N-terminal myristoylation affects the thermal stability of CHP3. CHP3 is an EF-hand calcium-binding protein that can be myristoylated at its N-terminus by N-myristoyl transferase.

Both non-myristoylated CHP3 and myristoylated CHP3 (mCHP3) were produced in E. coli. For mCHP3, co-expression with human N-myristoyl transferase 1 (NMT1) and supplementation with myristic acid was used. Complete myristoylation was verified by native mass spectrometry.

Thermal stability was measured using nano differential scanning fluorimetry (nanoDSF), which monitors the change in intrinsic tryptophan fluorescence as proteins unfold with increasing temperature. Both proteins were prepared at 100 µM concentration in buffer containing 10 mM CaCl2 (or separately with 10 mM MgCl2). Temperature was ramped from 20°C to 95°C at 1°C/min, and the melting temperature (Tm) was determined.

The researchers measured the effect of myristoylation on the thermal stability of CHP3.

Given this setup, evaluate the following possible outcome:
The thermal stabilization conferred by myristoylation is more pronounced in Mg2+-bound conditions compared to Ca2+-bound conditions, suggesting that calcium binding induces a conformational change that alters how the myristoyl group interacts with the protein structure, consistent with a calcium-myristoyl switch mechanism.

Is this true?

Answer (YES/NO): NO